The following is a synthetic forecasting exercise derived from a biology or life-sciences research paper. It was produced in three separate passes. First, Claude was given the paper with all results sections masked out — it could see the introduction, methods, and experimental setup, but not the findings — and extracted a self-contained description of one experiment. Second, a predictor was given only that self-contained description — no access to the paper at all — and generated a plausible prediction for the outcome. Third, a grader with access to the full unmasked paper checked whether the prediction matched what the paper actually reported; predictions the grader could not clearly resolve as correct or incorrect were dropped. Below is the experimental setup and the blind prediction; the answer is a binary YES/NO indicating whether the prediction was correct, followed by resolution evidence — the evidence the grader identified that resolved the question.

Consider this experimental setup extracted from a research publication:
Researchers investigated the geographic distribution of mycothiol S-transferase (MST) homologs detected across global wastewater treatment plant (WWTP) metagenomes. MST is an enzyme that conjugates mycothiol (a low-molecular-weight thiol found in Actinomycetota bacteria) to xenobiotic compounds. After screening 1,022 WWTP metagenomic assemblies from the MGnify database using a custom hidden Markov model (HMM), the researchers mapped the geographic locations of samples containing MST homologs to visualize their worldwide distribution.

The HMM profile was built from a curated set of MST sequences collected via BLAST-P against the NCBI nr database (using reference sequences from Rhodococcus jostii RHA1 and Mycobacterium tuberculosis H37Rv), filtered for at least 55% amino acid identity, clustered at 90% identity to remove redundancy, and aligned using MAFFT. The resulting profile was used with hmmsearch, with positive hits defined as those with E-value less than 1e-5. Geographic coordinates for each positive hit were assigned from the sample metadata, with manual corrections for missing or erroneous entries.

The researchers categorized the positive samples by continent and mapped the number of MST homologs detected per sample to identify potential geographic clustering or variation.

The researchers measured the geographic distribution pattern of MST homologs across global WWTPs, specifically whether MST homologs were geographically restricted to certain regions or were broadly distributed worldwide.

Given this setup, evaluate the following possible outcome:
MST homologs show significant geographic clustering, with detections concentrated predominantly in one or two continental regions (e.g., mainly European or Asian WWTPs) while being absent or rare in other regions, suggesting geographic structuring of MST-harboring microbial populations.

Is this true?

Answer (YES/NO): NO